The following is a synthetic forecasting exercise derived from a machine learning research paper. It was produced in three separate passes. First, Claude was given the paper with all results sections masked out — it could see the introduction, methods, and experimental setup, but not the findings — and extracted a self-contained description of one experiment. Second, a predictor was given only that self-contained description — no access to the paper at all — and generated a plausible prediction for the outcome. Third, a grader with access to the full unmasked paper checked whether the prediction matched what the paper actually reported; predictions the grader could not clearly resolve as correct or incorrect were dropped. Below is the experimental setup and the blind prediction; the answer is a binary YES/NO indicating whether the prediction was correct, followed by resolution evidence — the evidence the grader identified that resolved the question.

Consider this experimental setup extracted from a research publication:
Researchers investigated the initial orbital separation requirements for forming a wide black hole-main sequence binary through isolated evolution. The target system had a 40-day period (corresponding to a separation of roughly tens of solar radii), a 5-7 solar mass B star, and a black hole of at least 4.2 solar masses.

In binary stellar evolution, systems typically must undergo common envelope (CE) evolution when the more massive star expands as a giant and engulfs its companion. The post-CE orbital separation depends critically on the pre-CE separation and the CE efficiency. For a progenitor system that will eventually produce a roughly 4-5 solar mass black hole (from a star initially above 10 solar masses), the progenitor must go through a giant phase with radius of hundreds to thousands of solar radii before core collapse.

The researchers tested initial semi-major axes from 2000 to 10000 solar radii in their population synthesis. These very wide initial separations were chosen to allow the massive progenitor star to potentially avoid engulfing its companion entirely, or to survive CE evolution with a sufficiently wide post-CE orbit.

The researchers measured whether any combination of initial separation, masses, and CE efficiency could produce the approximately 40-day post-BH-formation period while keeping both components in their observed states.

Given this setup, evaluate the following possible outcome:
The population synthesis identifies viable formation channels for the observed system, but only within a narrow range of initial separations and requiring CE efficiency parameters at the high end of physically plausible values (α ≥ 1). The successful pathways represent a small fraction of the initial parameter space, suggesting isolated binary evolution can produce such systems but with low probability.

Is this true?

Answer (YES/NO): NO